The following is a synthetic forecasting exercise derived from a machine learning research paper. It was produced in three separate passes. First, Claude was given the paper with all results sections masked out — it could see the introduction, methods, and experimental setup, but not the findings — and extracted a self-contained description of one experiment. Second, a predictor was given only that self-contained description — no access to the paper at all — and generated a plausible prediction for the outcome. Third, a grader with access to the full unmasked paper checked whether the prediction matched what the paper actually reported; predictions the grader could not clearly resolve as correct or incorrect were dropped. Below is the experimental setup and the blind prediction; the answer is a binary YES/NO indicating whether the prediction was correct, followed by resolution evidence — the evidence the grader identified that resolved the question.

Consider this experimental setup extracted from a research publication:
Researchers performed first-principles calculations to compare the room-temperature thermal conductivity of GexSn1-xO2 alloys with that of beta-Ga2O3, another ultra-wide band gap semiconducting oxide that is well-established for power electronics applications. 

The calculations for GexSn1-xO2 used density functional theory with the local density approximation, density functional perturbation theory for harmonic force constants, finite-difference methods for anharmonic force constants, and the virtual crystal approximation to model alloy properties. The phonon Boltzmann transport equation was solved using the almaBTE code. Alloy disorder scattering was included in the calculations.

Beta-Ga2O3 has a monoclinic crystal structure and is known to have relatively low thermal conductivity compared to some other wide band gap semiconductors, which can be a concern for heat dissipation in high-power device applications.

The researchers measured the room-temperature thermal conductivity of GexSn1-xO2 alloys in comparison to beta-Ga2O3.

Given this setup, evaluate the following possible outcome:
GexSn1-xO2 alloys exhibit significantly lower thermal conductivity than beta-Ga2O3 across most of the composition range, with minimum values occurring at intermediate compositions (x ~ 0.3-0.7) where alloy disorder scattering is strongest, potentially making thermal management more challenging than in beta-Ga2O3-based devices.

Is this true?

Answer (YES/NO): NO